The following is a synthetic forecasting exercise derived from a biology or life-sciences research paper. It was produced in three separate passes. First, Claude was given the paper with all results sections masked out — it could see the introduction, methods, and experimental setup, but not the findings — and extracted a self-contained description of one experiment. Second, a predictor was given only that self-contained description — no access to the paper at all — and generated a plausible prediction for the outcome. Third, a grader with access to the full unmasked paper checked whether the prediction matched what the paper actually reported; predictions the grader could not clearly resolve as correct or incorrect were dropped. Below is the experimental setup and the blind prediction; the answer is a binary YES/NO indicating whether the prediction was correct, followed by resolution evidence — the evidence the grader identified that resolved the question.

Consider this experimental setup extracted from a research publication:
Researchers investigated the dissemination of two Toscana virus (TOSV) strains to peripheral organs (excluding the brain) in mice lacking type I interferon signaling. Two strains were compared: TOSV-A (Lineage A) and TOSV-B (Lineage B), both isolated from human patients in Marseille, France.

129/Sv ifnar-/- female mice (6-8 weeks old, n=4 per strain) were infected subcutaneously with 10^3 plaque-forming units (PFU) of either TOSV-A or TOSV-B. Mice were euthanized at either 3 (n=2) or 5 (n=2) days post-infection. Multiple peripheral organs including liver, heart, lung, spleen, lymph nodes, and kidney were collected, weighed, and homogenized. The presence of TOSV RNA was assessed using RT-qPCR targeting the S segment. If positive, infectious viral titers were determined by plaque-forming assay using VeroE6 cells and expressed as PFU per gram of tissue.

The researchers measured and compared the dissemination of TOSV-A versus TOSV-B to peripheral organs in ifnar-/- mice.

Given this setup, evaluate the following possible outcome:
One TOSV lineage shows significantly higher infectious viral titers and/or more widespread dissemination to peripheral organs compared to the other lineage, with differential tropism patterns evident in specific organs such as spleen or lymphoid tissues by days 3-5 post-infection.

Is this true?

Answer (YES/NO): YES